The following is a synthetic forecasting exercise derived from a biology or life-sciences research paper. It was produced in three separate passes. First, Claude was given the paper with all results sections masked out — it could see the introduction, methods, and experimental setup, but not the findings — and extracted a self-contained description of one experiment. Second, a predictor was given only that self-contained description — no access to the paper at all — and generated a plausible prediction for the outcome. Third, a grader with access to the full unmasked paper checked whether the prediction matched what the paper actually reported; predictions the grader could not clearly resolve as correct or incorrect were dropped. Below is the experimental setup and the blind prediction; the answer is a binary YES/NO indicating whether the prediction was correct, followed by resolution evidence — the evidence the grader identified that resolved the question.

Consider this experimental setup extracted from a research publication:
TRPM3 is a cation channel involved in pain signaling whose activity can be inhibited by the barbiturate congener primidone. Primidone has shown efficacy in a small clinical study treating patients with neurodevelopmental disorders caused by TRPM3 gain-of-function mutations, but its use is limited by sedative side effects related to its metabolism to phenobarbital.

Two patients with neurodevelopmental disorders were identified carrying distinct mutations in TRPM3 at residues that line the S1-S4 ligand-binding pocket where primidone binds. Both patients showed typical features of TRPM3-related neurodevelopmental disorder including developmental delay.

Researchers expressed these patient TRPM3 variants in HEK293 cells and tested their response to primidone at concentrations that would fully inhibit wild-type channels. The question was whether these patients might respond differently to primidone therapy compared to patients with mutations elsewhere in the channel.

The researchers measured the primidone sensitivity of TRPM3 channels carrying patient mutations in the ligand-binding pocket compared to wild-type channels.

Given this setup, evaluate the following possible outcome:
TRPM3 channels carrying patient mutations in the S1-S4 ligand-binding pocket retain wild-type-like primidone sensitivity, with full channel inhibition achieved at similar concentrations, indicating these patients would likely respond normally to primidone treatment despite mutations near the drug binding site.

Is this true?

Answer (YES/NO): NO